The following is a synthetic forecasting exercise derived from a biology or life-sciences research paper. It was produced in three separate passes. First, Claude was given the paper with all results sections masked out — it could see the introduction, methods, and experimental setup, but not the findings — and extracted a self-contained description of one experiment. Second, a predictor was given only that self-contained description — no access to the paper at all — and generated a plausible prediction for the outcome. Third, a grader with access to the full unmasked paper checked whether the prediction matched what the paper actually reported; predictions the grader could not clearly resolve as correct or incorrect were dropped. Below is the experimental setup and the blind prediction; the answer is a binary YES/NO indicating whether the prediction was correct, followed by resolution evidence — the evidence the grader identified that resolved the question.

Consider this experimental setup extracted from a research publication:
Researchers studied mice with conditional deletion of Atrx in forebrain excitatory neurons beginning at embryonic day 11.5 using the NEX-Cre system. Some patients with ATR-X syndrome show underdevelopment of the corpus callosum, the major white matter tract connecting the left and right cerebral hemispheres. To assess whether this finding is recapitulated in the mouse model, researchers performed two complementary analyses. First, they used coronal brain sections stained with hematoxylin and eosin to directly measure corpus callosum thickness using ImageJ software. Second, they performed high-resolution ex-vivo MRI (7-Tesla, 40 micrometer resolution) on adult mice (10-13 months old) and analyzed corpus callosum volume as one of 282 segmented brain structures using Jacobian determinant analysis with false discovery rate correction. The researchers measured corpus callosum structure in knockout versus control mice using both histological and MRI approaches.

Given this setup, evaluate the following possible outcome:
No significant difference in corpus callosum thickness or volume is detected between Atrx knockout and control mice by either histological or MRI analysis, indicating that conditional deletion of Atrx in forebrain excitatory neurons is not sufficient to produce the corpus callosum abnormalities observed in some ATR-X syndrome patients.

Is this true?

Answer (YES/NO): NO